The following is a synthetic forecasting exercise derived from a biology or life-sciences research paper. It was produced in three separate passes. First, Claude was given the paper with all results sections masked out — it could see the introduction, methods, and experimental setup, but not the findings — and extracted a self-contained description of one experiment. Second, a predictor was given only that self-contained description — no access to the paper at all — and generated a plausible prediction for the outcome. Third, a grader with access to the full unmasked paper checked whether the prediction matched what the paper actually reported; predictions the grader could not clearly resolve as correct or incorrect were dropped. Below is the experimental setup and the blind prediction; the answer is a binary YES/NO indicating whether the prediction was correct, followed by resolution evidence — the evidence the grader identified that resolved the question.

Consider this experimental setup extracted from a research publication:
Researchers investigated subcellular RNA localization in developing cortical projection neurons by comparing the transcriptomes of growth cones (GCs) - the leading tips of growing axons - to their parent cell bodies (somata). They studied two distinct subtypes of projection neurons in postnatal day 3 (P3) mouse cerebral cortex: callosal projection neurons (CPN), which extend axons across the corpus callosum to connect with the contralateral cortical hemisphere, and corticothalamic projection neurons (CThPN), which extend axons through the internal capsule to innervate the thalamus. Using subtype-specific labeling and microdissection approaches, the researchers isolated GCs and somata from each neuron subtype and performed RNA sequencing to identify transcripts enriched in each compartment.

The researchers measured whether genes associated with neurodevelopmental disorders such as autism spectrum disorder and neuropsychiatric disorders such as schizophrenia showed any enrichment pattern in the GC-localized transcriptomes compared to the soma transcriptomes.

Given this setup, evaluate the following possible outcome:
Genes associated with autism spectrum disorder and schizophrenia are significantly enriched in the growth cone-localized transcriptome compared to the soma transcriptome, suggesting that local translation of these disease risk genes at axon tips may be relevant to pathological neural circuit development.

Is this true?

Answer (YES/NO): NO